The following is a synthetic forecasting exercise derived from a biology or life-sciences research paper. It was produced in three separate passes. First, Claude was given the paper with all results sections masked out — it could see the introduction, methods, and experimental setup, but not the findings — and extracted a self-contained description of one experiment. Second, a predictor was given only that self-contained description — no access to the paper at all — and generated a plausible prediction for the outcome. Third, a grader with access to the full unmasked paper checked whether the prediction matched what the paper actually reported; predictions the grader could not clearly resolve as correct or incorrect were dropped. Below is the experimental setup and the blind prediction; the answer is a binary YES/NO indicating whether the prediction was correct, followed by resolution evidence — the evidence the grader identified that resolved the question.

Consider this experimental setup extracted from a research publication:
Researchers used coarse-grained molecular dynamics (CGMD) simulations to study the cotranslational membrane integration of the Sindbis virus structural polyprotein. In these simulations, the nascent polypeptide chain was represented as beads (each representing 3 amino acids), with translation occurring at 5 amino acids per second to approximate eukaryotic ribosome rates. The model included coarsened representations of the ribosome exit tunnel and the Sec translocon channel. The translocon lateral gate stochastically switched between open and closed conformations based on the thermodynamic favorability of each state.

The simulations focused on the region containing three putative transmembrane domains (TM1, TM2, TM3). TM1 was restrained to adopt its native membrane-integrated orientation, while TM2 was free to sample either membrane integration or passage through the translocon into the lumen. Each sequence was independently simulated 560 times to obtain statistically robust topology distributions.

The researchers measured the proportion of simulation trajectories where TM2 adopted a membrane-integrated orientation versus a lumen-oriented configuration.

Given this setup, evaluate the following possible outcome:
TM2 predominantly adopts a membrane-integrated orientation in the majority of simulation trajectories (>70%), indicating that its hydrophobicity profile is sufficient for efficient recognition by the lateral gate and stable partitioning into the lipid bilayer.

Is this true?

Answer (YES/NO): NO